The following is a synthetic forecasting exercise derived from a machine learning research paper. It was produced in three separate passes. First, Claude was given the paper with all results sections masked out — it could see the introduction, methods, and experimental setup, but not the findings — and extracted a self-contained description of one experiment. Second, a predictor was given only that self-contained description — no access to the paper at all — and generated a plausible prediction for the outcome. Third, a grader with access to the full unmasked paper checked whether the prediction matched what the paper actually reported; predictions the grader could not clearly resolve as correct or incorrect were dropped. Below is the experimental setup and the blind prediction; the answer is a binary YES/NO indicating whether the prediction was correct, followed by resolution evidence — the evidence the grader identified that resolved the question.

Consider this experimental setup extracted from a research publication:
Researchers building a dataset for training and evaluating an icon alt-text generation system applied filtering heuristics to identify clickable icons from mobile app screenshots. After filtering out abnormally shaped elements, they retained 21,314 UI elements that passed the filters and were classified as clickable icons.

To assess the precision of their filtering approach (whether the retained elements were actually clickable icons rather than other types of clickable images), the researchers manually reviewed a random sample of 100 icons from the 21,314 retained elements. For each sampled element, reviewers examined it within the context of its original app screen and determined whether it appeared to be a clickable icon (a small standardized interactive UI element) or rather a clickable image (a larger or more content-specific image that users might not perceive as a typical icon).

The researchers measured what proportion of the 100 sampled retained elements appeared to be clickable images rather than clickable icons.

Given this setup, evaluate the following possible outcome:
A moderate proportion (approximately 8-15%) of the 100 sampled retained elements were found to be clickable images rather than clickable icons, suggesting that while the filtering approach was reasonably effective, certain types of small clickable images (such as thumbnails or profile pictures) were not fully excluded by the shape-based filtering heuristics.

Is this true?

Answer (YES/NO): YES